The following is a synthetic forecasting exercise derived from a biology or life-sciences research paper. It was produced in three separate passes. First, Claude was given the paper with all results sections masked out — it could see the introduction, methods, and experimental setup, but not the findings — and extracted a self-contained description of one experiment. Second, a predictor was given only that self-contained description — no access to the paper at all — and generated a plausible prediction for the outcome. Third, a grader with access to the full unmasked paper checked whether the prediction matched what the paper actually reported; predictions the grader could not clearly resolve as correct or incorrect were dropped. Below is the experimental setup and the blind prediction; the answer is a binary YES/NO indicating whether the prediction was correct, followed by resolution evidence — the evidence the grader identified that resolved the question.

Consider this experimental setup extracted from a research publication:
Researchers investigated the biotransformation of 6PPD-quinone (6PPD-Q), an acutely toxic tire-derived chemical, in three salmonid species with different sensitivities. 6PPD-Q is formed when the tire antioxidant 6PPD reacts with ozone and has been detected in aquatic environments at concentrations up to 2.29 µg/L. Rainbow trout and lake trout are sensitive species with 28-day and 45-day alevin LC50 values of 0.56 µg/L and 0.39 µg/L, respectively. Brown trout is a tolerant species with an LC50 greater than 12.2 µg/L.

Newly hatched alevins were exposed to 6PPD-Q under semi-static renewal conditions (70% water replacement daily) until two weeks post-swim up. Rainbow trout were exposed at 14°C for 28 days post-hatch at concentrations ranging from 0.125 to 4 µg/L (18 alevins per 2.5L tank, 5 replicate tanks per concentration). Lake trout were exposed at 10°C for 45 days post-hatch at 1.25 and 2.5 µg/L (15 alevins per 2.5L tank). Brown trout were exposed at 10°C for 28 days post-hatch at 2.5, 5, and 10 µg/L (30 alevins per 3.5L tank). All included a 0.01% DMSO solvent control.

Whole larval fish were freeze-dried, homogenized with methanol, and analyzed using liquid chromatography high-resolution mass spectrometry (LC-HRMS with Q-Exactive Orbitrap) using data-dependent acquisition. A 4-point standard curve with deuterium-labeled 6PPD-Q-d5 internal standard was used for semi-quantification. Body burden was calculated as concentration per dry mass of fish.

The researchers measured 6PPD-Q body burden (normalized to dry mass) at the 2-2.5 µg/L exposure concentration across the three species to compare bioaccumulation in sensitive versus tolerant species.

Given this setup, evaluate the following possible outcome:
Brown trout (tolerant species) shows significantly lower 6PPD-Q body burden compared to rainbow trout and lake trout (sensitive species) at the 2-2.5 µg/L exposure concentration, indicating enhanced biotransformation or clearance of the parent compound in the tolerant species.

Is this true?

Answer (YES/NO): NO